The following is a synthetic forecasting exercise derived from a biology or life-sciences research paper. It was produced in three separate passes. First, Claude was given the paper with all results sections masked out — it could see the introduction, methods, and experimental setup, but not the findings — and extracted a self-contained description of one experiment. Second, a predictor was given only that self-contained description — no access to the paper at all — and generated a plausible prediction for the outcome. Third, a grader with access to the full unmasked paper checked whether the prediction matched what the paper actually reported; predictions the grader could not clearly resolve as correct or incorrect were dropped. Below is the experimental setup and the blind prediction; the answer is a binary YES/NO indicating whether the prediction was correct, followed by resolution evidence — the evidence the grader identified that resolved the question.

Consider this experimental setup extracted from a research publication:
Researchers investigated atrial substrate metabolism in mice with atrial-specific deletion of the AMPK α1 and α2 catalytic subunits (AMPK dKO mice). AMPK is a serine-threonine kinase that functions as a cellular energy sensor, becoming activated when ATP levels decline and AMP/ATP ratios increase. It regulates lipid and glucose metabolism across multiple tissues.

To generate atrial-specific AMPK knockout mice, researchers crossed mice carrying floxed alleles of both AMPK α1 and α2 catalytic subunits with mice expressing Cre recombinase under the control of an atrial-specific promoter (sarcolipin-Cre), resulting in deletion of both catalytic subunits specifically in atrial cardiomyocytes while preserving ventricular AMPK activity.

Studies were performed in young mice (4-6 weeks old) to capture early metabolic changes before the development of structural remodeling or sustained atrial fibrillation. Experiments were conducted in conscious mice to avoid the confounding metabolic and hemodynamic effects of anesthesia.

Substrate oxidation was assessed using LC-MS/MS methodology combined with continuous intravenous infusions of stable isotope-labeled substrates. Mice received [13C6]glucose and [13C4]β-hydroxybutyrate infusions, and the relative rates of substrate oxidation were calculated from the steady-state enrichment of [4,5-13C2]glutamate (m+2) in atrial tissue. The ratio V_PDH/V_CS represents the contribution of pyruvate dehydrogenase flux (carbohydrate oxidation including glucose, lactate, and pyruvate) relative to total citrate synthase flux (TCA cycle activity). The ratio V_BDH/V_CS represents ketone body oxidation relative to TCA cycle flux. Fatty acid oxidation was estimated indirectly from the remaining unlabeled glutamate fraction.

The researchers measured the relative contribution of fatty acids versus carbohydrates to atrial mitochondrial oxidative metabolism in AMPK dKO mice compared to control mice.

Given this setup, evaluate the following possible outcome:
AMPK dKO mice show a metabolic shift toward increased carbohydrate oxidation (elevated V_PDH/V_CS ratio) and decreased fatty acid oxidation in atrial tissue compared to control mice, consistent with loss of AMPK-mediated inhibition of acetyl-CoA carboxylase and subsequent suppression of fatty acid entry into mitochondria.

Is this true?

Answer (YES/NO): NO